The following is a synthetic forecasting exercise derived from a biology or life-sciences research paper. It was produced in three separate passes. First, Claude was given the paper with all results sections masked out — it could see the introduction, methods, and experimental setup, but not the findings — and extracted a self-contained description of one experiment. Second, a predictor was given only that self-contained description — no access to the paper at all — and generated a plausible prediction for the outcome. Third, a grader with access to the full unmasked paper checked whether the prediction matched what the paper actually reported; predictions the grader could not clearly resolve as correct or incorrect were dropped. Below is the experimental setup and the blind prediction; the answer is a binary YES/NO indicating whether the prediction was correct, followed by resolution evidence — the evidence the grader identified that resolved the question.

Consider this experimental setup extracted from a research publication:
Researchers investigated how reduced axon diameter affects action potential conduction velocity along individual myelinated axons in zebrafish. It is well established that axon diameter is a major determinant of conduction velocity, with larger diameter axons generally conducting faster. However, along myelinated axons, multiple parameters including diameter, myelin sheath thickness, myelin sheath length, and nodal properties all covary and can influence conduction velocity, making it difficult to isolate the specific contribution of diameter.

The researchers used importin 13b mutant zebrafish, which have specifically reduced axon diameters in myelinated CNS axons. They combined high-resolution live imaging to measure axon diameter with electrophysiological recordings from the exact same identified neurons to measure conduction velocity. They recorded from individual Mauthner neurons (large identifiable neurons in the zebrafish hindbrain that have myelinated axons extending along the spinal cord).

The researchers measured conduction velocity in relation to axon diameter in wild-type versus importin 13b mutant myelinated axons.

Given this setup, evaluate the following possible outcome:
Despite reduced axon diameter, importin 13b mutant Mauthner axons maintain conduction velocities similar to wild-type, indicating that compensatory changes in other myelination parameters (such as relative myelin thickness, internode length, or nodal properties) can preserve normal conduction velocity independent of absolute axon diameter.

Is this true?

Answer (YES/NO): NO